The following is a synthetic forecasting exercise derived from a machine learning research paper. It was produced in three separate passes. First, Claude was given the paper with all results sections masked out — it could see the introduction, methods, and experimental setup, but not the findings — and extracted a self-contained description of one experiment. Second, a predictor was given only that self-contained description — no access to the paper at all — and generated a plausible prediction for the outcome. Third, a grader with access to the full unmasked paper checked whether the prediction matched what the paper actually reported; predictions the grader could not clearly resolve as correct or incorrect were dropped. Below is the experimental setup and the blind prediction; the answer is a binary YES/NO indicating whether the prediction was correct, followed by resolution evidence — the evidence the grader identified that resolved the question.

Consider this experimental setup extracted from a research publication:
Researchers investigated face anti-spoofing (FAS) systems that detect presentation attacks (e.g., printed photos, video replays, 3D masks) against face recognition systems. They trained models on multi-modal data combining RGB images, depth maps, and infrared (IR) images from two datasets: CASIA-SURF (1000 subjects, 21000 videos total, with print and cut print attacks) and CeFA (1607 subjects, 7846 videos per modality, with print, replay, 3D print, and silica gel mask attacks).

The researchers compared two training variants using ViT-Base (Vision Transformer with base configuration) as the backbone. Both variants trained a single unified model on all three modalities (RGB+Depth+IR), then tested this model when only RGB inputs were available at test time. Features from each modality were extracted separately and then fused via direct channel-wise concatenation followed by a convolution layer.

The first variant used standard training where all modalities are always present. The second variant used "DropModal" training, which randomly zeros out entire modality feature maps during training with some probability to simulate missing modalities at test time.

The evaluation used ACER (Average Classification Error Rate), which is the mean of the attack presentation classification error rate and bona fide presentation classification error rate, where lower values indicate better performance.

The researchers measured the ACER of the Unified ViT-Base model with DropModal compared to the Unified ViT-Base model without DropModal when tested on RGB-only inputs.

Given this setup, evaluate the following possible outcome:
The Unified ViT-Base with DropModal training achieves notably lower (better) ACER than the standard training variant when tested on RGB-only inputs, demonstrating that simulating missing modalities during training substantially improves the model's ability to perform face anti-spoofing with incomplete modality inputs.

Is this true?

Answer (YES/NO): YES